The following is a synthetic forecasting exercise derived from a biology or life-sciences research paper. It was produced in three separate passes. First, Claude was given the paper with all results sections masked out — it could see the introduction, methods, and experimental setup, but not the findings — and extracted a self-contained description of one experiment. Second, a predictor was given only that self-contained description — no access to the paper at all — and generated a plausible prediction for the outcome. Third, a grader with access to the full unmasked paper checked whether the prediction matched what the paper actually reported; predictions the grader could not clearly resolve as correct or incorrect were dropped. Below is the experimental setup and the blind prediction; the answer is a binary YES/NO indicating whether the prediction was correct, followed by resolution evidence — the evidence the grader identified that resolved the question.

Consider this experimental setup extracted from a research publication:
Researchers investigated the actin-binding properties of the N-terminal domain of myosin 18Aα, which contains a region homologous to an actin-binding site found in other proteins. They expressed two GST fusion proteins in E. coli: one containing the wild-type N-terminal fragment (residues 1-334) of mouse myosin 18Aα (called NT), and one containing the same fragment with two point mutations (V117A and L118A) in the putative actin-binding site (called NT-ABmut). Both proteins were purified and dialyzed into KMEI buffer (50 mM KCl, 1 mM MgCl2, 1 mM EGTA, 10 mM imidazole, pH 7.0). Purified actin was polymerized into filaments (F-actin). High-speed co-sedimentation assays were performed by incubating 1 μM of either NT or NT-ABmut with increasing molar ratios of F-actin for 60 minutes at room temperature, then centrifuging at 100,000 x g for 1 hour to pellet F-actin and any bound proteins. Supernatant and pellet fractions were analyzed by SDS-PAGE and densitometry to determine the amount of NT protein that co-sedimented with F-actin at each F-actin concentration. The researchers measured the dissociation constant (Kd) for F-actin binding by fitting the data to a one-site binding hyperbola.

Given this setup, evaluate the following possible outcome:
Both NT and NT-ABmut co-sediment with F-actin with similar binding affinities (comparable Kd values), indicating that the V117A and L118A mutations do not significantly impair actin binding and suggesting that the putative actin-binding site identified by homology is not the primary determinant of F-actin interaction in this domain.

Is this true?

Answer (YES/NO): NO